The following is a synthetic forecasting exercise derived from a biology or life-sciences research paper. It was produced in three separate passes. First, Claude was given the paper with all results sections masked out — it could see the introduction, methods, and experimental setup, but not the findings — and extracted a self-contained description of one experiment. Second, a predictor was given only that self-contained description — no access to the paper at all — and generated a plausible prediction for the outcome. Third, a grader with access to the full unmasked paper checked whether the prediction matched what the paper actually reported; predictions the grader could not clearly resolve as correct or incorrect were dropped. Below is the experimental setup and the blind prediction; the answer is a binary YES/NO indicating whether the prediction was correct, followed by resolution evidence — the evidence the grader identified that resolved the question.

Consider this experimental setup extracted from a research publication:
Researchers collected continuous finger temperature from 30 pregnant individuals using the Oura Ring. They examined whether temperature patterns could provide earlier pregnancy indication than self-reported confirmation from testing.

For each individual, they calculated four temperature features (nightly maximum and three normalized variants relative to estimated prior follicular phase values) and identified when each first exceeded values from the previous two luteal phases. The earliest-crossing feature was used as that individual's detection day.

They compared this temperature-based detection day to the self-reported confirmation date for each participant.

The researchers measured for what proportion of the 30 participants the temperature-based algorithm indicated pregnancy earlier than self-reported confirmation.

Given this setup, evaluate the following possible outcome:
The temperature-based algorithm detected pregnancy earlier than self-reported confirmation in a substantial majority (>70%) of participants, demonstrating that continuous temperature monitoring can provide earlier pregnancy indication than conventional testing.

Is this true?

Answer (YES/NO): YES